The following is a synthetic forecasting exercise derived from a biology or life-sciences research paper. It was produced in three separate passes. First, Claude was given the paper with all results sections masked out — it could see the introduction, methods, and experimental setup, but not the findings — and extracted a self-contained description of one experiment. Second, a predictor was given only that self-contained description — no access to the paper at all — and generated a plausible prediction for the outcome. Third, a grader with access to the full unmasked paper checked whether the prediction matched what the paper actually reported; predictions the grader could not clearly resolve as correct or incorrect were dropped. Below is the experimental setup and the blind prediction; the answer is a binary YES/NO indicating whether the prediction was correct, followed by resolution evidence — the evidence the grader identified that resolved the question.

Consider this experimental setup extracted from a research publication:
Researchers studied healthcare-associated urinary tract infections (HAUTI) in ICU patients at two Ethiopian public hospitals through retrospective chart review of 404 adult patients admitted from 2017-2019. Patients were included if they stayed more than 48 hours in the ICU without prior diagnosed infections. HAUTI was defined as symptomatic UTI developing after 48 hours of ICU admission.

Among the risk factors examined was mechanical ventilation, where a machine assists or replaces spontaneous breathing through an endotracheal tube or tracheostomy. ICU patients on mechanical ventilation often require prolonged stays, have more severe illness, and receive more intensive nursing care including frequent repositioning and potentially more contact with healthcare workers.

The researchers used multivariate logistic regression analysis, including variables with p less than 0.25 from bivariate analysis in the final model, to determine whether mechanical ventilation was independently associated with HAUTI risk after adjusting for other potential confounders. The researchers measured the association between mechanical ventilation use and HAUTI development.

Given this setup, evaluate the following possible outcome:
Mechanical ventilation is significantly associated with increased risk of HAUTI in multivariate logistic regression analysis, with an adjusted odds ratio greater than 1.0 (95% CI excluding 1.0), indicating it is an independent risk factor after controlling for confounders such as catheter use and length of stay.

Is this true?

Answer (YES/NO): YES